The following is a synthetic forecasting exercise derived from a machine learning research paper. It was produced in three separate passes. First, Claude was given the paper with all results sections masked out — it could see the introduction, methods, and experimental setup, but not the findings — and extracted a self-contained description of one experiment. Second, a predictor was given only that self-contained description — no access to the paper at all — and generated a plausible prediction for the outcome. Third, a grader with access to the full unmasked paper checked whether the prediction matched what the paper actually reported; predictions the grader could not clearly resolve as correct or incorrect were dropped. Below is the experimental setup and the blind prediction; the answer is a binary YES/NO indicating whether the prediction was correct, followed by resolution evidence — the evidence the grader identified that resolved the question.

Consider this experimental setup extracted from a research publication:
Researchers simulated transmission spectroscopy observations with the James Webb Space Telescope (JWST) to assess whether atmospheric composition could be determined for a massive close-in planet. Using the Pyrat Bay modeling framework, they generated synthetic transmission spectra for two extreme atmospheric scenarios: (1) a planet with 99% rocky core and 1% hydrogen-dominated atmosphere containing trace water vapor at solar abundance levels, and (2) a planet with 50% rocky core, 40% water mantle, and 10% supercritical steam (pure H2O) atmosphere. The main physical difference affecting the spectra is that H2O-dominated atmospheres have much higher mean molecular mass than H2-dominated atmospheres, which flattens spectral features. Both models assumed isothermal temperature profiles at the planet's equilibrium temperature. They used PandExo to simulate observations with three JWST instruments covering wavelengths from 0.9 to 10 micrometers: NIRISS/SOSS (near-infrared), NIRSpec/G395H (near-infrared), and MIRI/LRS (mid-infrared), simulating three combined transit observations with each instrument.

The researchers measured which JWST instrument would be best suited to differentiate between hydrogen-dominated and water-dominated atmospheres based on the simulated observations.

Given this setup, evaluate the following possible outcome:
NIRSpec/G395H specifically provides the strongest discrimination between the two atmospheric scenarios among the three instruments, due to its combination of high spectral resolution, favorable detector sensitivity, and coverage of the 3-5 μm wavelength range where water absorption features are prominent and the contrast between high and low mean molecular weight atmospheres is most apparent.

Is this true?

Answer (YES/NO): NO